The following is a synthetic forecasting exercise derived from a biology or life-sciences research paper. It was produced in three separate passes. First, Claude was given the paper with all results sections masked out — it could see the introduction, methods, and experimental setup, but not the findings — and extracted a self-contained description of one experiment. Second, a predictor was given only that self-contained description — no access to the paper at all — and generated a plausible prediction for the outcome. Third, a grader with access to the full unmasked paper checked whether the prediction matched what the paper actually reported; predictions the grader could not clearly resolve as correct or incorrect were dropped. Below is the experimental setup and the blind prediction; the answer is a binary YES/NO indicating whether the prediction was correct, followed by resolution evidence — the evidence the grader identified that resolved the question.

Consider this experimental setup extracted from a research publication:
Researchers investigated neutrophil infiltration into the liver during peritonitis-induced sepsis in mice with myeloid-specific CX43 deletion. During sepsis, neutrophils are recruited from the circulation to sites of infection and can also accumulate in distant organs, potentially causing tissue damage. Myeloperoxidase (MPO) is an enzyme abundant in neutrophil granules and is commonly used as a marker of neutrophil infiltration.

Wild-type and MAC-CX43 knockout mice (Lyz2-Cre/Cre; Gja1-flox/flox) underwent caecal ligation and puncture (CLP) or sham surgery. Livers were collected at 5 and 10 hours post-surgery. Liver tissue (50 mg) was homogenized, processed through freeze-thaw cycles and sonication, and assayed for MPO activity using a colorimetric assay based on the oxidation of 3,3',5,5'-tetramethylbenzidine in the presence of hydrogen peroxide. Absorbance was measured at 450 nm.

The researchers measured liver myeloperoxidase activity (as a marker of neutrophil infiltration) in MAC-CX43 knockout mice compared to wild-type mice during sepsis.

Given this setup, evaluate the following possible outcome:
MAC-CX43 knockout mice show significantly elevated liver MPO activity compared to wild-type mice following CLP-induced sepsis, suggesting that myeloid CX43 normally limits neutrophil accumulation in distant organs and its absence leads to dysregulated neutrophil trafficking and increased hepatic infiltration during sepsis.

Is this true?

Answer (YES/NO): NO